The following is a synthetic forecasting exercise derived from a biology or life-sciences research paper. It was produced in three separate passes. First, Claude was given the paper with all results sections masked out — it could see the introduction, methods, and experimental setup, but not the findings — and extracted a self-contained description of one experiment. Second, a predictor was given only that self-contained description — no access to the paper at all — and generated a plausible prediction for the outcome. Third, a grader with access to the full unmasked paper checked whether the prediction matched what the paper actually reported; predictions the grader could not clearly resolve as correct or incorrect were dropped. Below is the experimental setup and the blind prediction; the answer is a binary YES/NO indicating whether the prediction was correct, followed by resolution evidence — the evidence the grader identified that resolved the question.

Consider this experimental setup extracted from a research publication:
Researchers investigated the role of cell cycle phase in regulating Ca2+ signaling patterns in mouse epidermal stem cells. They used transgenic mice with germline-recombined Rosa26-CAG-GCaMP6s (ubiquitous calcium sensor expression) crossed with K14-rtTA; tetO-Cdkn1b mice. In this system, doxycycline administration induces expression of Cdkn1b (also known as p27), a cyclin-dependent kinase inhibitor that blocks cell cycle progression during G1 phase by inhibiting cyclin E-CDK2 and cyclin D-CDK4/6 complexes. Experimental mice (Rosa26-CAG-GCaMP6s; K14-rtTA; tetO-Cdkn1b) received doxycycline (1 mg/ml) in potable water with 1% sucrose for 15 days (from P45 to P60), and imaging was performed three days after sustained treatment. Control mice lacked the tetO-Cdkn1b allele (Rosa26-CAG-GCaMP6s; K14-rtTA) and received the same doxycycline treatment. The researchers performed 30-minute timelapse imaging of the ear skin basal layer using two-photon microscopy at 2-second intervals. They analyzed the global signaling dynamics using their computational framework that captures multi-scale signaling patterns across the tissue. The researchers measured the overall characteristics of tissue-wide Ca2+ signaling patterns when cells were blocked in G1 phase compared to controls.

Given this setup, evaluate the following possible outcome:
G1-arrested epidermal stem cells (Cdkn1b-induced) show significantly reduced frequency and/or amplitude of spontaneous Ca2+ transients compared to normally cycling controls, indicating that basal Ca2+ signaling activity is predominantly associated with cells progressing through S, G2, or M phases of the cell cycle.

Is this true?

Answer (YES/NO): YES